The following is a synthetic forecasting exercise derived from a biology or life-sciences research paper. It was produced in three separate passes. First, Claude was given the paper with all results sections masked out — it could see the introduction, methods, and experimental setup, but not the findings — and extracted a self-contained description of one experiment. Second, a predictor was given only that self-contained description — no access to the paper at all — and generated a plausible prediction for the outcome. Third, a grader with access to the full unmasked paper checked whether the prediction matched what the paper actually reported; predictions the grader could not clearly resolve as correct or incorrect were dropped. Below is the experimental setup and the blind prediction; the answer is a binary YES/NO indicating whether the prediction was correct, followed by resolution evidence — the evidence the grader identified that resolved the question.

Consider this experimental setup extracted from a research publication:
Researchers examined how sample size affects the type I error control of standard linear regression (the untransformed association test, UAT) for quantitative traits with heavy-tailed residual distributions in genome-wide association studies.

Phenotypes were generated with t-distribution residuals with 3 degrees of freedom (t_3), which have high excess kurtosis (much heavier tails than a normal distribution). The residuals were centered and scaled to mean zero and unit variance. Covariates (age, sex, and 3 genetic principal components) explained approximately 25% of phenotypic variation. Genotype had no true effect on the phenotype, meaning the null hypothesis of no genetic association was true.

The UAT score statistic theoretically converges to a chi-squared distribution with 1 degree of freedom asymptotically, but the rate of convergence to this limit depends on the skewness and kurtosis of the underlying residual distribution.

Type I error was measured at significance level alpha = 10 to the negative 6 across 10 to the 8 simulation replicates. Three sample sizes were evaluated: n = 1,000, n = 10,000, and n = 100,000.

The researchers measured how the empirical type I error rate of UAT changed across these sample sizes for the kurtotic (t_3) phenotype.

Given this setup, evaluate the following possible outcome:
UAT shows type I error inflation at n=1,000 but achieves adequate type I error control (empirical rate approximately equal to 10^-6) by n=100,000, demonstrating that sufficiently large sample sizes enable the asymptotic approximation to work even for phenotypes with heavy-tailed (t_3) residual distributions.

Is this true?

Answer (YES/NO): NO